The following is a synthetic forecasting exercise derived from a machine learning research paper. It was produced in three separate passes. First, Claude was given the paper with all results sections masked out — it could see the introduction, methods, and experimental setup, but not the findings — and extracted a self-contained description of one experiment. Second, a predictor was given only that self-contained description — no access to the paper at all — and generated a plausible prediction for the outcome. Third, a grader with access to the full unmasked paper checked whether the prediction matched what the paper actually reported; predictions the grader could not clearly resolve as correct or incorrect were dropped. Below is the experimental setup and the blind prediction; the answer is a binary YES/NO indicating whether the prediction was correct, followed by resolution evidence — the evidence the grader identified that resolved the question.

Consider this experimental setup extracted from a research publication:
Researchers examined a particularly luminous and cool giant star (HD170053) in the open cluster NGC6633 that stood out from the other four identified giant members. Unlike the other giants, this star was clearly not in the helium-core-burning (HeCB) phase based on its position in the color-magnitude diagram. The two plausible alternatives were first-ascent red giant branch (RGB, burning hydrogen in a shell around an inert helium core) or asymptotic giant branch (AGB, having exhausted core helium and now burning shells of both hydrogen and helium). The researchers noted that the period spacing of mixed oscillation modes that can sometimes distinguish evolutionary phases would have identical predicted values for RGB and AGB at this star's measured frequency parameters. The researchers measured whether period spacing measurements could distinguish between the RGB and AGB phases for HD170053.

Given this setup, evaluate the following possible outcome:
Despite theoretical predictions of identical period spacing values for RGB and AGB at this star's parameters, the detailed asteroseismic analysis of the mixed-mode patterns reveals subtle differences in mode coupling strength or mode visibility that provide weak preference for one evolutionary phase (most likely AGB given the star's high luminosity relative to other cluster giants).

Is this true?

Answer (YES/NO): NO